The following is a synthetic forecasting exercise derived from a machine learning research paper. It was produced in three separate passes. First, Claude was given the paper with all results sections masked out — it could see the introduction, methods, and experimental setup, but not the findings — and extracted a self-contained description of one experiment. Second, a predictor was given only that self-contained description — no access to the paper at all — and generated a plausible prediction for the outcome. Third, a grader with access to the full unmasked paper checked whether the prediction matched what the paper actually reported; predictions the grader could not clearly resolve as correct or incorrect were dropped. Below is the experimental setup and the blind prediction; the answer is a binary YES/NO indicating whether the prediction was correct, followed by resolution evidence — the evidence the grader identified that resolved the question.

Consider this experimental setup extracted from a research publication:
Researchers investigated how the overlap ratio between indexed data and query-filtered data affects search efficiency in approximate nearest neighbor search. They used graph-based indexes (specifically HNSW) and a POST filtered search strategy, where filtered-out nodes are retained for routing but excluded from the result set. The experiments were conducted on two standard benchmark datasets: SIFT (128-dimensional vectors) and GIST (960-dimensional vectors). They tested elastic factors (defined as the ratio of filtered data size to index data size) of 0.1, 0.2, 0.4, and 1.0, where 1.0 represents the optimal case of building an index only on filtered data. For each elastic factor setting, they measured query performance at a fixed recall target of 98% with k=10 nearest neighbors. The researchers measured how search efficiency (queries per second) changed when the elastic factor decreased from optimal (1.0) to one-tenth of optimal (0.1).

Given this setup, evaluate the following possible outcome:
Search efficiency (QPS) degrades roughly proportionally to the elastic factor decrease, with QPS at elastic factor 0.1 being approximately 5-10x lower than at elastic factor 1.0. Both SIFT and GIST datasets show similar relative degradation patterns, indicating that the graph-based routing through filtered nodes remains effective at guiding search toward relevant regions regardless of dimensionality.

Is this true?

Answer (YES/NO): NO